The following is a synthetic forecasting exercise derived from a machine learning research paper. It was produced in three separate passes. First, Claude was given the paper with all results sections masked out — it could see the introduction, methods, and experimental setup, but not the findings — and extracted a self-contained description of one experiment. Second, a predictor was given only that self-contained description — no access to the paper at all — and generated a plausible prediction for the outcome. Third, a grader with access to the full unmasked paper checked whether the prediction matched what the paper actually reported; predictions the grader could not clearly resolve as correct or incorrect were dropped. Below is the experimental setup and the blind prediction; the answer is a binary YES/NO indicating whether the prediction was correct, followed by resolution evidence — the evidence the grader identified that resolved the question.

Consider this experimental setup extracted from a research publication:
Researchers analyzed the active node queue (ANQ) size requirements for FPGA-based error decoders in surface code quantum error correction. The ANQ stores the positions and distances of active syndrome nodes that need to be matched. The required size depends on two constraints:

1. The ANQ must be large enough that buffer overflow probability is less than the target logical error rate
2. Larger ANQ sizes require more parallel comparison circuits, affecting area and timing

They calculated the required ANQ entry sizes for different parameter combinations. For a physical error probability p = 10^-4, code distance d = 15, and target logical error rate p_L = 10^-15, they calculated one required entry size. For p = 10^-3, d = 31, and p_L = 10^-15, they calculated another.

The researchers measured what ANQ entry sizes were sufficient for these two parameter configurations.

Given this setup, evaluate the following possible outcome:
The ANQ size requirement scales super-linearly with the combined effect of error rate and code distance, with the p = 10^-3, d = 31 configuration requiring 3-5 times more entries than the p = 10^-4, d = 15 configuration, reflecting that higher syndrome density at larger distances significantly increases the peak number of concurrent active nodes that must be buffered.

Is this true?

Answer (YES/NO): NO